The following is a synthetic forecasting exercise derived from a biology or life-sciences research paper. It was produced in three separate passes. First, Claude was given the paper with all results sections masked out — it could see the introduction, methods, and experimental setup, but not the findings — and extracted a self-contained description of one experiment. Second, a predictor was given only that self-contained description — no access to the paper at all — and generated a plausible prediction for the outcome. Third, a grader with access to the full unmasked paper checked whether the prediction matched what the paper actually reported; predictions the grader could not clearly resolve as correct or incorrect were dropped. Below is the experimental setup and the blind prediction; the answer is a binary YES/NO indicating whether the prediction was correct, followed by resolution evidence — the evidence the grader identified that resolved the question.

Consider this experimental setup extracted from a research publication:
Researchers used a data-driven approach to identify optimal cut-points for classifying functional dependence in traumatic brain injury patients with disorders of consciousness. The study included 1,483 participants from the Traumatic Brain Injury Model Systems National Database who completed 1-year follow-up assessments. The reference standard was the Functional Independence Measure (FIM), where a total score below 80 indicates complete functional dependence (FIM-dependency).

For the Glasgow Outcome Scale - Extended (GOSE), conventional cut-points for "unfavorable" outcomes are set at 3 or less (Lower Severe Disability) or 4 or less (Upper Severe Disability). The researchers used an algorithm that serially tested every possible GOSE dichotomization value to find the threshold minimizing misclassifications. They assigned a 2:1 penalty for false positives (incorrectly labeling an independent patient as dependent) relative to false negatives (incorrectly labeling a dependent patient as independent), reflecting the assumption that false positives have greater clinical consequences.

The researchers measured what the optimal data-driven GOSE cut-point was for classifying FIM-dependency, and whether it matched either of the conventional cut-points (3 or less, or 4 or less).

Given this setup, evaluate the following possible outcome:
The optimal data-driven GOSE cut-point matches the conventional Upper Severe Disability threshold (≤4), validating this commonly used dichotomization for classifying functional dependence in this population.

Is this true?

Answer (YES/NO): NO